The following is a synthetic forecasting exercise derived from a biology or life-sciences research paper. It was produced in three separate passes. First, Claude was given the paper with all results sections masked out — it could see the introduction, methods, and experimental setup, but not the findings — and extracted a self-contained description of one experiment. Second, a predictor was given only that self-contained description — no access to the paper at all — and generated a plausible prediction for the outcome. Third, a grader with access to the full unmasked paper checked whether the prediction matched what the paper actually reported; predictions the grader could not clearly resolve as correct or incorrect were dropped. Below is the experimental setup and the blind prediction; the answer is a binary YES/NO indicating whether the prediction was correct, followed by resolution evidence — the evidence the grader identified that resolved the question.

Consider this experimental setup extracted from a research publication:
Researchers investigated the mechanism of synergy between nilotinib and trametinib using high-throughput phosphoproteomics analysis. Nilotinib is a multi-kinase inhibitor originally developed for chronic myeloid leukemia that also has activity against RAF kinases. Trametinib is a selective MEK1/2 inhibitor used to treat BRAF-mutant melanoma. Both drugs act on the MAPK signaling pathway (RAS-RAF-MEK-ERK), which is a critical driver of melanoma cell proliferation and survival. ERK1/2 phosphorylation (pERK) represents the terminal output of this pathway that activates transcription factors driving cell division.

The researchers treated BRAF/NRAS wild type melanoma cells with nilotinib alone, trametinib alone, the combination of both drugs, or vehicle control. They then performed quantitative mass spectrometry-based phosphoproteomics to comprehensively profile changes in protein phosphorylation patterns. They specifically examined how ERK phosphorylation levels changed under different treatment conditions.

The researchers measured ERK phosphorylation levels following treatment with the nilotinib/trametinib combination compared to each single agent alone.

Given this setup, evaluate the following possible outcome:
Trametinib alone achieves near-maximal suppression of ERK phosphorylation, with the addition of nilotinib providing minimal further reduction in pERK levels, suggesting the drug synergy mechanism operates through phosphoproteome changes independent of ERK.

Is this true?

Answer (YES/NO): NO